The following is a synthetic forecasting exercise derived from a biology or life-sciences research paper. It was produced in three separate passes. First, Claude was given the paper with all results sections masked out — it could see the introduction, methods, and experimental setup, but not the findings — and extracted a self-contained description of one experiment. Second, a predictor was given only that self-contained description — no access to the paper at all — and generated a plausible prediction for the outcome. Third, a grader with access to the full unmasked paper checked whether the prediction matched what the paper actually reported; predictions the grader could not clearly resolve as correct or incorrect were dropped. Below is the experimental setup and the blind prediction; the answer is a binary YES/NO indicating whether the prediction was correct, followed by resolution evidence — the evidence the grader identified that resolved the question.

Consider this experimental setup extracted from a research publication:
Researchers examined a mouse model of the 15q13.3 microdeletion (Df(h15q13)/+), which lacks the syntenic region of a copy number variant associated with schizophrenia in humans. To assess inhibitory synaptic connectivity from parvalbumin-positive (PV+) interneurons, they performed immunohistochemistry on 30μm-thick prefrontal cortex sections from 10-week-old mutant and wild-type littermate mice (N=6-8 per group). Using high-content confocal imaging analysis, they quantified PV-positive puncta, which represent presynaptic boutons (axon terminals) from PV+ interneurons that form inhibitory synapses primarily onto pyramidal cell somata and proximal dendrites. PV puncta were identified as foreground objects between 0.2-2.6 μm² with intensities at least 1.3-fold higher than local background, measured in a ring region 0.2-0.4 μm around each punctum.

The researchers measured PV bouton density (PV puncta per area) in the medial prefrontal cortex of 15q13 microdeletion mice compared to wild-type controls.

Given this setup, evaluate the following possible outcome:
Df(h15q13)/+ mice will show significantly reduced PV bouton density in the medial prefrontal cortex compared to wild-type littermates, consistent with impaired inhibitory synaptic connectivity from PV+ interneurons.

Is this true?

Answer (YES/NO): YES